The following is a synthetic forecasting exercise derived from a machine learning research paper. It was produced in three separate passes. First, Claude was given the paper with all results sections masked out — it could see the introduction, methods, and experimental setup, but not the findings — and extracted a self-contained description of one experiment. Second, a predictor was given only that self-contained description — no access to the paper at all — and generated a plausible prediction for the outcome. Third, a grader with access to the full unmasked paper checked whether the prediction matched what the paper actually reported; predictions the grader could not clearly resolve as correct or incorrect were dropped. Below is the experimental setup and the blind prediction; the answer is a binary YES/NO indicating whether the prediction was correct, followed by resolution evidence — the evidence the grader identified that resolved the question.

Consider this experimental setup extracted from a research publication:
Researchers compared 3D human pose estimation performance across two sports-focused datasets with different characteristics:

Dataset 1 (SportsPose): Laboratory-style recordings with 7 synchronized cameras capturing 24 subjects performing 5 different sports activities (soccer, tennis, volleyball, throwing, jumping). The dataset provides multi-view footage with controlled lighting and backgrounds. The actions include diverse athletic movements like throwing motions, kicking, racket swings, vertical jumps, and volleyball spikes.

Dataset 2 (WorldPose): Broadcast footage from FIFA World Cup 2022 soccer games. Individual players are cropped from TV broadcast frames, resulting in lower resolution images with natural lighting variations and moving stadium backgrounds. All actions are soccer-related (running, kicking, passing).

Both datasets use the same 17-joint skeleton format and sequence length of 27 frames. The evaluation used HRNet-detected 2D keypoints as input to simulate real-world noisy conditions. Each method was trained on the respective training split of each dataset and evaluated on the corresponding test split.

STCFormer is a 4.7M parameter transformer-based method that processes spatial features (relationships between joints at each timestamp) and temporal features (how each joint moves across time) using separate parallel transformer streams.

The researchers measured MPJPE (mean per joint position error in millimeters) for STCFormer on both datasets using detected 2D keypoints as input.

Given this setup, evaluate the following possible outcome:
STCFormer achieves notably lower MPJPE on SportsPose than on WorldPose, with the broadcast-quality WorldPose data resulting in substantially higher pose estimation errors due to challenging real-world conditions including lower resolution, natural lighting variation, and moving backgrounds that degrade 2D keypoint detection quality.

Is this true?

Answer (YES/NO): NO